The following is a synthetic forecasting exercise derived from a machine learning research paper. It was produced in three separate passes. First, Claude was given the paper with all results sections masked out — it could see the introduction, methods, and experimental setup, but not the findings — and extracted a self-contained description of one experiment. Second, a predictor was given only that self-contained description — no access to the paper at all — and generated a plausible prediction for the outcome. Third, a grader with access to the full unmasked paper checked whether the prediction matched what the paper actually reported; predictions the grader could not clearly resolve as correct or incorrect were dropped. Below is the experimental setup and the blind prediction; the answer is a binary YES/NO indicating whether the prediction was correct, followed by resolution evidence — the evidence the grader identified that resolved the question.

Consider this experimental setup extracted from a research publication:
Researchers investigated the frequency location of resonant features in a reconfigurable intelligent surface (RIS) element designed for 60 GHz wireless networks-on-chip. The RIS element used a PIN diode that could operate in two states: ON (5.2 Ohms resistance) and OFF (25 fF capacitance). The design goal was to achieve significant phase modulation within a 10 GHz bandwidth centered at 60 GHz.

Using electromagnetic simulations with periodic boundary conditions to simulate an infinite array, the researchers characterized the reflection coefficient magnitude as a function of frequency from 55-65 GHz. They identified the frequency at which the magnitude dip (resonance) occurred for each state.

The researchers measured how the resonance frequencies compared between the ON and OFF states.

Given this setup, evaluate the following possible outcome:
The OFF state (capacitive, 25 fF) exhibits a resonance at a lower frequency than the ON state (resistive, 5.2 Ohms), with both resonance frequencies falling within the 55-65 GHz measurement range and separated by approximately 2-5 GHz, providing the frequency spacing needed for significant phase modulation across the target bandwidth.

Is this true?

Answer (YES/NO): NO